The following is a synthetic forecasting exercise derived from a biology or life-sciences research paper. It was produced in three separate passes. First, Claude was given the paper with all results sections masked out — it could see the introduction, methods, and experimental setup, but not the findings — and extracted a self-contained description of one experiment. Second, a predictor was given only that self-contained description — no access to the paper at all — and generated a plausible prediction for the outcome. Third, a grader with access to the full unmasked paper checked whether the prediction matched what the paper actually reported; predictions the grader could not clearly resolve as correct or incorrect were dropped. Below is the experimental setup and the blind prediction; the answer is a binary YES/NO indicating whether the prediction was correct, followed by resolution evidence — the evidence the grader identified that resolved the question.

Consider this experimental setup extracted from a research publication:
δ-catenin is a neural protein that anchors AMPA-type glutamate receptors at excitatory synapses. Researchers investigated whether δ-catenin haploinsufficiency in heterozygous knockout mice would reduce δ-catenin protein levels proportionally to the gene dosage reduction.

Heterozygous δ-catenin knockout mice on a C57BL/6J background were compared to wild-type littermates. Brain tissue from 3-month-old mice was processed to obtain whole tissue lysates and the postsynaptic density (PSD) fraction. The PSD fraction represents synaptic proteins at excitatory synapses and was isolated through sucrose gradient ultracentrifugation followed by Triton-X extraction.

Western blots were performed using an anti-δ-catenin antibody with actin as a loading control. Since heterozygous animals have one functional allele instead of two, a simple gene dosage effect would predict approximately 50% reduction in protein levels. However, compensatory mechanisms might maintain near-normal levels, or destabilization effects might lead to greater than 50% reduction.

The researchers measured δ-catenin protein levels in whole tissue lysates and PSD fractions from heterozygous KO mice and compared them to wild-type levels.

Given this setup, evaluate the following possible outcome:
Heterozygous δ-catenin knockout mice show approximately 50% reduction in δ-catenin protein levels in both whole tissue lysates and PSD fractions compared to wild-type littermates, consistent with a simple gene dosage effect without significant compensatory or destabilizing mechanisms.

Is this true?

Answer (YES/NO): NO